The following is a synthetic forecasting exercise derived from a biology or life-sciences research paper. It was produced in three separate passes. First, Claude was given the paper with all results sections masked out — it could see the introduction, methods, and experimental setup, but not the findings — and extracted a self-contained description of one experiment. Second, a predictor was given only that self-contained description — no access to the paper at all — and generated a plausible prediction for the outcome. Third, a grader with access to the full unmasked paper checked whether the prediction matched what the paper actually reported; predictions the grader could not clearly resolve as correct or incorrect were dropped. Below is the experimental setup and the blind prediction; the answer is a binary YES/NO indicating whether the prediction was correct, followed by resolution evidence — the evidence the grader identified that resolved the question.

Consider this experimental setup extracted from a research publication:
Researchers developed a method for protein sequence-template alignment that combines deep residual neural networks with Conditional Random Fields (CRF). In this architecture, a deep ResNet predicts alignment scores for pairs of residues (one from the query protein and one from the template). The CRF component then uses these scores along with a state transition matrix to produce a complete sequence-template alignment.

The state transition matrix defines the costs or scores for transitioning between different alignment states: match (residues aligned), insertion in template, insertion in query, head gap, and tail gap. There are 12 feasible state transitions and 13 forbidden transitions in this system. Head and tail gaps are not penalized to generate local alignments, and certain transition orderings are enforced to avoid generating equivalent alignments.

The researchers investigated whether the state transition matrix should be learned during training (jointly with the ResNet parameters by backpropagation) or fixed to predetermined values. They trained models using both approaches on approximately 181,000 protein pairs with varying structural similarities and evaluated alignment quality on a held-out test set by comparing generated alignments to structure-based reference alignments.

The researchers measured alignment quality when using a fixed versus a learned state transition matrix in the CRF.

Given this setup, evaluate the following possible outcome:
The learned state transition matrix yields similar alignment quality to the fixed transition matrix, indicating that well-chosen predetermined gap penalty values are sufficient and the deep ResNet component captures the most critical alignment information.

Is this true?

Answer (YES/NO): YES